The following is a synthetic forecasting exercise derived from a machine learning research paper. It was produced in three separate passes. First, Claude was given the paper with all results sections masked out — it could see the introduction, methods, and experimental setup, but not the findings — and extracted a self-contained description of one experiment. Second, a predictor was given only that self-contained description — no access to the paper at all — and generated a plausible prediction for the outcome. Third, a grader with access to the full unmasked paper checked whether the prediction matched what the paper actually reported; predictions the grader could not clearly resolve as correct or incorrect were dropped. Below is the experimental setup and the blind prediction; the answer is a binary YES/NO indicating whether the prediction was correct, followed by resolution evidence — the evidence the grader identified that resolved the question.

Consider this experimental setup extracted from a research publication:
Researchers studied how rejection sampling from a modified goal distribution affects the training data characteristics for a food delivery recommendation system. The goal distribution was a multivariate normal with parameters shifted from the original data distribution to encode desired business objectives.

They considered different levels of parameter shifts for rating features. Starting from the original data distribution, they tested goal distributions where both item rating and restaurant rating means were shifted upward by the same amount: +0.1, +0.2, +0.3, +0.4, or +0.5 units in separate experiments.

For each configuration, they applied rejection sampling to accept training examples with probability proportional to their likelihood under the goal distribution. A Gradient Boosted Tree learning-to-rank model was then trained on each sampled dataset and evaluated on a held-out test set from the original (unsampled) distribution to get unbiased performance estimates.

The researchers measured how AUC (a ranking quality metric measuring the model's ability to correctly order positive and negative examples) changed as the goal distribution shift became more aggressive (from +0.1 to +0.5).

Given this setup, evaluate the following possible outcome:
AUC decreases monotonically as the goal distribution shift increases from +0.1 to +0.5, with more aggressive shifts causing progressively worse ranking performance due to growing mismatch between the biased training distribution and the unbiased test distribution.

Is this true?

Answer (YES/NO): YES